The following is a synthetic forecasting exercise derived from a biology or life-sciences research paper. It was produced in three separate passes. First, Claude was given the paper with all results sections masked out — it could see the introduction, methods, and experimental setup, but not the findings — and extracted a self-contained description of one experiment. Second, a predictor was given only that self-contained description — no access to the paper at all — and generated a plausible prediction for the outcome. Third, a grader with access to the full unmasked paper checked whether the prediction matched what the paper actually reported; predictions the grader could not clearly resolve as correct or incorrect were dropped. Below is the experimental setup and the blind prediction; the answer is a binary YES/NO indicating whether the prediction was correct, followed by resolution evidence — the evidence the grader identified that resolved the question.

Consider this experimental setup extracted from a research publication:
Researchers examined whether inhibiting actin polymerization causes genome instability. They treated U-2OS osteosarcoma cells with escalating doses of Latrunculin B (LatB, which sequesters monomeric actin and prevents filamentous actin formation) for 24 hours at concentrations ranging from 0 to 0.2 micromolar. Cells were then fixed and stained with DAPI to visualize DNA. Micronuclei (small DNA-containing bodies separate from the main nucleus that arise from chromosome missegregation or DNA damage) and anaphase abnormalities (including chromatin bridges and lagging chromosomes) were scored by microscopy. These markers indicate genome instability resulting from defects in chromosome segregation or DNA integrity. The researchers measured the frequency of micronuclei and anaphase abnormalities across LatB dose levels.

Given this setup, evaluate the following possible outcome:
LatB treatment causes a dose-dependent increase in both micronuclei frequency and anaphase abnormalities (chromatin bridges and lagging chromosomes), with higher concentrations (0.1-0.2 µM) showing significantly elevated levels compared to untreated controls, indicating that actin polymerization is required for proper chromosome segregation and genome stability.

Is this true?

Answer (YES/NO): YES